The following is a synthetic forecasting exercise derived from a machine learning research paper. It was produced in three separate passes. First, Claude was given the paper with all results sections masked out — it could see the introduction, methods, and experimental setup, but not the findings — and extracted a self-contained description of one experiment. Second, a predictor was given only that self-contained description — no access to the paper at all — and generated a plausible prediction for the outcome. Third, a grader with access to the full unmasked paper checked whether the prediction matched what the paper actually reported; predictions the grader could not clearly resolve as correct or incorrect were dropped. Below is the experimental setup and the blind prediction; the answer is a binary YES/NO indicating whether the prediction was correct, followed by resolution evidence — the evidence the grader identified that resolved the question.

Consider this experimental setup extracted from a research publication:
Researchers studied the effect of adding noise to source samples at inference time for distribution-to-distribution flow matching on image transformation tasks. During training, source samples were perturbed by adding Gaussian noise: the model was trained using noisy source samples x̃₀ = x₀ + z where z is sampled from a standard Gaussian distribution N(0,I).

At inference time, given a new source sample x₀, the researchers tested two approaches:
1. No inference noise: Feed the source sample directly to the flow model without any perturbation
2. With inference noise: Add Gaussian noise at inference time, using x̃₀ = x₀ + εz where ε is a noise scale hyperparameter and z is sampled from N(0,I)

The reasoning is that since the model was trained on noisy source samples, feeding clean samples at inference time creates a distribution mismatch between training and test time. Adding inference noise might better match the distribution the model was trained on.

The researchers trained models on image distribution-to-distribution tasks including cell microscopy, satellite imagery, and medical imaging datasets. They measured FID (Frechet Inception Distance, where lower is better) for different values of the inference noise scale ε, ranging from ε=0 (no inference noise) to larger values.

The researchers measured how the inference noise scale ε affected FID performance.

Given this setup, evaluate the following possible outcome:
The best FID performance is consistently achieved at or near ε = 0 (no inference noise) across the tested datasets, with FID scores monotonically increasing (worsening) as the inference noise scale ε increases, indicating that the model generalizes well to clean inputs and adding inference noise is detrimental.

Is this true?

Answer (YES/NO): NO